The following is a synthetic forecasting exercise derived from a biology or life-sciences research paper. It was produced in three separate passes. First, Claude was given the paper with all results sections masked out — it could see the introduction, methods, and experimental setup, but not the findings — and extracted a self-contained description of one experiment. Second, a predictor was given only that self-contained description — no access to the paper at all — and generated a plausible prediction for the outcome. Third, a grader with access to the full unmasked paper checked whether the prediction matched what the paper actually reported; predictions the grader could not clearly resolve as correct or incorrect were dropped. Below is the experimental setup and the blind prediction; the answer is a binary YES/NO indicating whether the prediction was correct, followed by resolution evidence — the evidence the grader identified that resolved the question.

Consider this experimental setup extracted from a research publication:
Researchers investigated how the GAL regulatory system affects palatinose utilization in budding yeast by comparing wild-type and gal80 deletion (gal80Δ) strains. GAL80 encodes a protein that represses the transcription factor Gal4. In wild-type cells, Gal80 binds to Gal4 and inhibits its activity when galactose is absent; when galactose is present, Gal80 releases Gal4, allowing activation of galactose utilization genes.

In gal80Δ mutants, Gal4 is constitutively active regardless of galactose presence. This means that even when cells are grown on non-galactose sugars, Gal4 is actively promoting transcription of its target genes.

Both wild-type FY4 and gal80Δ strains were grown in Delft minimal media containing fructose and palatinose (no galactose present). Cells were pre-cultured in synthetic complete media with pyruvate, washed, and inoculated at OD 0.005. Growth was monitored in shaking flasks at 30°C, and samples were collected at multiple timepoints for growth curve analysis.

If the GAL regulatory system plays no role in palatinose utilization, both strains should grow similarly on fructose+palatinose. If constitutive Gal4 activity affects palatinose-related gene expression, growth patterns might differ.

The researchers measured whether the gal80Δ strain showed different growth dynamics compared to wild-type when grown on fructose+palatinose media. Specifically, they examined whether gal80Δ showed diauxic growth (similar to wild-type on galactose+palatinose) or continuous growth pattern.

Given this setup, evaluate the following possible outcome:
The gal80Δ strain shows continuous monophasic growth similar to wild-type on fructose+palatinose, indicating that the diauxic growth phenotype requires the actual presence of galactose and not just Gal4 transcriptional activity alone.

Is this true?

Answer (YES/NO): NO